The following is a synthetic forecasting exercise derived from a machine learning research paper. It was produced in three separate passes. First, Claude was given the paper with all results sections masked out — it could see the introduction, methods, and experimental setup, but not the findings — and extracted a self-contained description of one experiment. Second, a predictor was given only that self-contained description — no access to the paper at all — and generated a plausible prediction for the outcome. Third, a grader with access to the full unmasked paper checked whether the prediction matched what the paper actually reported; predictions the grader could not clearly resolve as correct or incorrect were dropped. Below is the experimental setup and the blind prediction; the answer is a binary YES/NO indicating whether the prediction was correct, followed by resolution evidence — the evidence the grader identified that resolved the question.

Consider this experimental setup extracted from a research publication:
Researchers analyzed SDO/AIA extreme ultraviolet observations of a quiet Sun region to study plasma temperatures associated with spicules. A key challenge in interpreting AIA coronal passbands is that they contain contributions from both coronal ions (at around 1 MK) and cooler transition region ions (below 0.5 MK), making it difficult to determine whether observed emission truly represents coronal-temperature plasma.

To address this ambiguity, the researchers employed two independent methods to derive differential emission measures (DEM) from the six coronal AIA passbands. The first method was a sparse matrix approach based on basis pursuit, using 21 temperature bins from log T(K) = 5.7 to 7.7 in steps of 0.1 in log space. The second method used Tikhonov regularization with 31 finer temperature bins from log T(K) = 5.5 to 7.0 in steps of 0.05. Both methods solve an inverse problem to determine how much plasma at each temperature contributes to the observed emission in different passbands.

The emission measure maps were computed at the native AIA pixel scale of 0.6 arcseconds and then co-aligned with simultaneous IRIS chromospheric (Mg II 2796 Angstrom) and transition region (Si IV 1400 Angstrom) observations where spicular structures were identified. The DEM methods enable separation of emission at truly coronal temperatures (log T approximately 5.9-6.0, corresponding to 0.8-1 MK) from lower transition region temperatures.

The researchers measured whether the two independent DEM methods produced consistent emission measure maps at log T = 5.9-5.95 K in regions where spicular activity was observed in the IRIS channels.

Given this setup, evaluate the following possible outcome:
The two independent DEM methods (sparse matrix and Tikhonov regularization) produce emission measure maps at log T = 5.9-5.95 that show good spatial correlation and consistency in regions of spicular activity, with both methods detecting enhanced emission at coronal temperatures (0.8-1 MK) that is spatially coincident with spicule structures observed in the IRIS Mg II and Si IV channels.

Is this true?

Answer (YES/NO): YES